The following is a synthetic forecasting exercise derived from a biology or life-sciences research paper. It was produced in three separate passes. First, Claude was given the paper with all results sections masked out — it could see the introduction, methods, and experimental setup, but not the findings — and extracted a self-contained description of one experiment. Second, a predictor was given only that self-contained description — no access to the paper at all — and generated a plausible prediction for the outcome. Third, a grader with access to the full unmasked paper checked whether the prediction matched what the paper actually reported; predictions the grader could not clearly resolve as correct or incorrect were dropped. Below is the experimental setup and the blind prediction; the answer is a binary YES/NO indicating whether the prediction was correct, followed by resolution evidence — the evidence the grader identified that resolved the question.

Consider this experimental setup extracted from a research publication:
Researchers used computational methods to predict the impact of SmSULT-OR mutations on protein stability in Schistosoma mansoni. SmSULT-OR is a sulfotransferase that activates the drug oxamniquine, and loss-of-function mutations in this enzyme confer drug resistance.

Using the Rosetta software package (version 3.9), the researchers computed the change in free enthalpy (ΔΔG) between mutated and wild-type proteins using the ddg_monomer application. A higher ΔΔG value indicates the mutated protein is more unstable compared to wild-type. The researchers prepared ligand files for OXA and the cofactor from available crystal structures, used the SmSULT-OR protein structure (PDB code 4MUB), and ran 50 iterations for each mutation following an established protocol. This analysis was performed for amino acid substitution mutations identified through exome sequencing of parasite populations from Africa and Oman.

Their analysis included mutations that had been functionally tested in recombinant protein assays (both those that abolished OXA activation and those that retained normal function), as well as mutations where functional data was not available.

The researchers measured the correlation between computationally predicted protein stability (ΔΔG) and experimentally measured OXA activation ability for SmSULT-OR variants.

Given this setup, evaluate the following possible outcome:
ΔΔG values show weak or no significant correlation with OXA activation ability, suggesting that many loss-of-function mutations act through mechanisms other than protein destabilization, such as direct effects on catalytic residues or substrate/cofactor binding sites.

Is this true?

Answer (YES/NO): NO